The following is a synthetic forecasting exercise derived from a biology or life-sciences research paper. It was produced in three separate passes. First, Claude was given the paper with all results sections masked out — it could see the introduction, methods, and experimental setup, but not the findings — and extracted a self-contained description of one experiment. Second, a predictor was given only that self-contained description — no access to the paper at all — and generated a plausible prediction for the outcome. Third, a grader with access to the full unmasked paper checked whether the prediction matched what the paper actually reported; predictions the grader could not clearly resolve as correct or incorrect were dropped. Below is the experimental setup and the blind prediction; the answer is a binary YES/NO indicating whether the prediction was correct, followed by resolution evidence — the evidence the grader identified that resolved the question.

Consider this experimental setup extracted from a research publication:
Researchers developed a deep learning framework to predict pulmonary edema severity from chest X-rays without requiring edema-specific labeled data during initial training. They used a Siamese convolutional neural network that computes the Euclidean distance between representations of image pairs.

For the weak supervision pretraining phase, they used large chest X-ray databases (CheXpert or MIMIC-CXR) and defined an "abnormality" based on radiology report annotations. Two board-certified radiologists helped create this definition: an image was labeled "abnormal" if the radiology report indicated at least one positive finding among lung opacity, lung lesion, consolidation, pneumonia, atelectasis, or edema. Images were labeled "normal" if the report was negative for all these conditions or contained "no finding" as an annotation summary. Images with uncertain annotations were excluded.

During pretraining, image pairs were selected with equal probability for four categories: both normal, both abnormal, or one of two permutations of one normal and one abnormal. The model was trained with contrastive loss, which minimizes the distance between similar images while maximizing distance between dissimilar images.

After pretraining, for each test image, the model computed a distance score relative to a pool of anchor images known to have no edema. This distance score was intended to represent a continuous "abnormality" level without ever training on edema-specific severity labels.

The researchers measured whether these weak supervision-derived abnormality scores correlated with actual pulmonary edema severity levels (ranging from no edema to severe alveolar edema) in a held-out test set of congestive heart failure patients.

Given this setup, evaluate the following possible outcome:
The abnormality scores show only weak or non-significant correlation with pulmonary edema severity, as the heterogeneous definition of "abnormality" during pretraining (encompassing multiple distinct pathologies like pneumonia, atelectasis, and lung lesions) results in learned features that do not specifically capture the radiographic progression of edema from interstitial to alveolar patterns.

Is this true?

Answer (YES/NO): NO